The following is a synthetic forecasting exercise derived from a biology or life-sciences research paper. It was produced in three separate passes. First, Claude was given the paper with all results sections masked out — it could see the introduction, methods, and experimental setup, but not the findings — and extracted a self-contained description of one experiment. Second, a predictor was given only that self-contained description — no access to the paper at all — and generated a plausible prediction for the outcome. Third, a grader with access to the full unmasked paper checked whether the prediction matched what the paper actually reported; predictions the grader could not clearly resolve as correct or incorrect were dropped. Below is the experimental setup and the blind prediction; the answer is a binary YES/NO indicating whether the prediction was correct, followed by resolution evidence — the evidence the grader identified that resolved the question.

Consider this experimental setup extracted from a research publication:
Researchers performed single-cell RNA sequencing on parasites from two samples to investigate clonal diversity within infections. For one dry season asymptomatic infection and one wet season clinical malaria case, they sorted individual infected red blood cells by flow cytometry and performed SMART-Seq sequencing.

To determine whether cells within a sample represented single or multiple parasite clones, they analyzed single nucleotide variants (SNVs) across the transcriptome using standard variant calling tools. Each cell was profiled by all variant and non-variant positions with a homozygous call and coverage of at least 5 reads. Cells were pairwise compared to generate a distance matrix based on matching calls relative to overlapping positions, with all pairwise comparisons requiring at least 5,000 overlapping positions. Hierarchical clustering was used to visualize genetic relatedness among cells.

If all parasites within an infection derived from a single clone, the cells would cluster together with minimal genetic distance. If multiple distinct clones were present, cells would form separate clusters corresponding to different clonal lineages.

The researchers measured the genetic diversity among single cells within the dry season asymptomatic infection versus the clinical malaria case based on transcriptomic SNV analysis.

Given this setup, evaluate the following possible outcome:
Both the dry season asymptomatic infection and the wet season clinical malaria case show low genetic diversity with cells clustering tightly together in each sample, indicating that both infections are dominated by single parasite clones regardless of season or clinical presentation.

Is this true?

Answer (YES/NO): YES